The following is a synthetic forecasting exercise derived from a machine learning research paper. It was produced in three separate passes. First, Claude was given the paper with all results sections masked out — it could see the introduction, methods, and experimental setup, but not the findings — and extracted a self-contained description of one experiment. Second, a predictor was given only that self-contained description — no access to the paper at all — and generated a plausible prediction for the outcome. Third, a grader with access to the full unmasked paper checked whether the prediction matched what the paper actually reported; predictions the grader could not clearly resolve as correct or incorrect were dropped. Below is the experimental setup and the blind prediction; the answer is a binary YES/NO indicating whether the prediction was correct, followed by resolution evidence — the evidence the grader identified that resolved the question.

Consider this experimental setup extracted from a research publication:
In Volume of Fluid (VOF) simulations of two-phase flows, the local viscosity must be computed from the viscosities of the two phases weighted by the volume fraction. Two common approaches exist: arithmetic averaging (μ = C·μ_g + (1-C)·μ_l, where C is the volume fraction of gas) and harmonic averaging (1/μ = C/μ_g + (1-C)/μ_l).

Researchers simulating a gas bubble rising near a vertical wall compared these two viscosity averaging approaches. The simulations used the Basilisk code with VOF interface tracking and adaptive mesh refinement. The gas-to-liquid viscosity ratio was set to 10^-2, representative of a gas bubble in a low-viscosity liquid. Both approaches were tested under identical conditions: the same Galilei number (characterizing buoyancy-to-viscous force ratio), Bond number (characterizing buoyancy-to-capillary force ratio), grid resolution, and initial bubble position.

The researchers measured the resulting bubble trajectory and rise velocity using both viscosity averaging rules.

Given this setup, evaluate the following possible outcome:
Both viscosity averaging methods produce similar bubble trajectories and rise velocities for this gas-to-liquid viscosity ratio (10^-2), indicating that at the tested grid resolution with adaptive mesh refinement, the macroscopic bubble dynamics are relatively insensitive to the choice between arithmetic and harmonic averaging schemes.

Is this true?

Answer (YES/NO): YES